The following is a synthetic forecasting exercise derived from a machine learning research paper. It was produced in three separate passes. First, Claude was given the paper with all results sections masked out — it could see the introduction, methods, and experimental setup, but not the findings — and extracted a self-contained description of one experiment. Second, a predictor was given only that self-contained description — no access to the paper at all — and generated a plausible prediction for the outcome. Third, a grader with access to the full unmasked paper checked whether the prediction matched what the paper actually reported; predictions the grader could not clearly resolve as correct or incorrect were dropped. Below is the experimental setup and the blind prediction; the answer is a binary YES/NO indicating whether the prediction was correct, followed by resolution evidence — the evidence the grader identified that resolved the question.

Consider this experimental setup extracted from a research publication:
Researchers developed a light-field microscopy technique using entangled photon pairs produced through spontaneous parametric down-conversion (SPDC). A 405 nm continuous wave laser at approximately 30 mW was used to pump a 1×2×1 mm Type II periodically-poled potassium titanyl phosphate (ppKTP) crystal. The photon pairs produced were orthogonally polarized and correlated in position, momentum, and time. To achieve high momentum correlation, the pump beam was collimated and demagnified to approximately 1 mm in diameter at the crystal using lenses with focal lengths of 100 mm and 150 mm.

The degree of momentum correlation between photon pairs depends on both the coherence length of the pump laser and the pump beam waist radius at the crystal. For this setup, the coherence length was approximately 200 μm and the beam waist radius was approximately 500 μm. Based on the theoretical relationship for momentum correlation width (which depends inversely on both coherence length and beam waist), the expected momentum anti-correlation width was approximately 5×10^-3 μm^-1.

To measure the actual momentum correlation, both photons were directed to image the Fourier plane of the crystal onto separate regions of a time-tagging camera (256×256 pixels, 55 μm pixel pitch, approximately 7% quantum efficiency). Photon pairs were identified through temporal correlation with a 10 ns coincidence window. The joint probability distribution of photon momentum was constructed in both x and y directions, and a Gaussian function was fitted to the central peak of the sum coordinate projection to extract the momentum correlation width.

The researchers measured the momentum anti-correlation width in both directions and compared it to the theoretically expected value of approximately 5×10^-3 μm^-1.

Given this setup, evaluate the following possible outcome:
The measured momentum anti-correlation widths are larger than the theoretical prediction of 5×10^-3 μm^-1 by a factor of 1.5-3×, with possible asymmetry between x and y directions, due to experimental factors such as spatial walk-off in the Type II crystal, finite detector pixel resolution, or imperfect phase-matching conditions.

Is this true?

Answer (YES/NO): NO